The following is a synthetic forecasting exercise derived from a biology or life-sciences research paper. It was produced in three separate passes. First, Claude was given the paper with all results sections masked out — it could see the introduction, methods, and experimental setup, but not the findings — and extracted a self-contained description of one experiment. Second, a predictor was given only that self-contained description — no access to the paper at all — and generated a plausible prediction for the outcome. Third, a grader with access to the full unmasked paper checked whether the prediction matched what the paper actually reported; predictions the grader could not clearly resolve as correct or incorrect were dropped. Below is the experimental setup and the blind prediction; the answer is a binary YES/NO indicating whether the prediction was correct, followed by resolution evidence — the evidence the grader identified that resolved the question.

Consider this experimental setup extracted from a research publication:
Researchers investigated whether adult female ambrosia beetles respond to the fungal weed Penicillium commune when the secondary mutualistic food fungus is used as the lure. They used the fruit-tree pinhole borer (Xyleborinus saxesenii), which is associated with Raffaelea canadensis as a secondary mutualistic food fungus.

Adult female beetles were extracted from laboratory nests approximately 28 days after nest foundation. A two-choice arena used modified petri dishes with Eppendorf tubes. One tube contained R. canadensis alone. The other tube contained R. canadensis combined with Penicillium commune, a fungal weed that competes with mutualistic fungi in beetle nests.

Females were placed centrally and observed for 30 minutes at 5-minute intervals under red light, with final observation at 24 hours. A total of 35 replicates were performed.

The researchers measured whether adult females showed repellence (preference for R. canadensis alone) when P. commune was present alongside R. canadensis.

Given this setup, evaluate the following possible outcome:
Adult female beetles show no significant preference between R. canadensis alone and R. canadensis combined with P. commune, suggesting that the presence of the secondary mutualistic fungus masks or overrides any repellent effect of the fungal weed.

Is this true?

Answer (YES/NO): YES